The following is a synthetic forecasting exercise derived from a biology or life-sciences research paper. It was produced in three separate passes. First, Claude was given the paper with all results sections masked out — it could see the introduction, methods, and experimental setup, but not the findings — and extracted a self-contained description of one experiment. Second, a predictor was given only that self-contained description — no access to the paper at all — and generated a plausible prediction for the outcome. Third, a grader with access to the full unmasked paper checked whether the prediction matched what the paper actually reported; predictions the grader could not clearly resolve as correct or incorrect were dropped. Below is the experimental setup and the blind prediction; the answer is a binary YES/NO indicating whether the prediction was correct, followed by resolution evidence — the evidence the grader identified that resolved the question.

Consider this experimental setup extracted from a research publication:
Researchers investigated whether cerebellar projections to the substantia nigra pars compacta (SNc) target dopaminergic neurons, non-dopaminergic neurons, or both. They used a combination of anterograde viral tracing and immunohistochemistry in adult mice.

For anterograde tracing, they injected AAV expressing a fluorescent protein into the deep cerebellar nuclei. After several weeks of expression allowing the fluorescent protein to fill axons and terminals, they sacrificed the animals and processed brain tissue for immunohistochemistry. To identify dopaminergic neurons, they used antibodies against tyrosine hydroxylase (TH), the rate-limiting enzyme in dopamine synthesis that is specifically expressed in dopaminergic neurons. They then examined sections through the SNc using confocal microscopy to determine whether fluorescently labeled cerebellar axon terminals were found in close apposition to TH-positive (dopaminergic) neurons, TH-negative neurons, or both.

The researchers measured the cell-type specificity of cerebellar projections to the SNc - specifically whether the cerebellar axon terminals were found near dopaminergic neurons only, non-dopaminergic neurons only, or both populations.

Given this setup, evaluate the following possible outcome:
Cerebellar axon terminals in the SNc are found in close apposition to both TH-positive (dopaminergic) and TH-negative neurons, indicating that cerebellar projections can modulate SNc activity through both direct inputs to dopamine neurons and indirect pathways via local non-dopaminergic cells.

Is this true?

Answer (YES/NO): YES